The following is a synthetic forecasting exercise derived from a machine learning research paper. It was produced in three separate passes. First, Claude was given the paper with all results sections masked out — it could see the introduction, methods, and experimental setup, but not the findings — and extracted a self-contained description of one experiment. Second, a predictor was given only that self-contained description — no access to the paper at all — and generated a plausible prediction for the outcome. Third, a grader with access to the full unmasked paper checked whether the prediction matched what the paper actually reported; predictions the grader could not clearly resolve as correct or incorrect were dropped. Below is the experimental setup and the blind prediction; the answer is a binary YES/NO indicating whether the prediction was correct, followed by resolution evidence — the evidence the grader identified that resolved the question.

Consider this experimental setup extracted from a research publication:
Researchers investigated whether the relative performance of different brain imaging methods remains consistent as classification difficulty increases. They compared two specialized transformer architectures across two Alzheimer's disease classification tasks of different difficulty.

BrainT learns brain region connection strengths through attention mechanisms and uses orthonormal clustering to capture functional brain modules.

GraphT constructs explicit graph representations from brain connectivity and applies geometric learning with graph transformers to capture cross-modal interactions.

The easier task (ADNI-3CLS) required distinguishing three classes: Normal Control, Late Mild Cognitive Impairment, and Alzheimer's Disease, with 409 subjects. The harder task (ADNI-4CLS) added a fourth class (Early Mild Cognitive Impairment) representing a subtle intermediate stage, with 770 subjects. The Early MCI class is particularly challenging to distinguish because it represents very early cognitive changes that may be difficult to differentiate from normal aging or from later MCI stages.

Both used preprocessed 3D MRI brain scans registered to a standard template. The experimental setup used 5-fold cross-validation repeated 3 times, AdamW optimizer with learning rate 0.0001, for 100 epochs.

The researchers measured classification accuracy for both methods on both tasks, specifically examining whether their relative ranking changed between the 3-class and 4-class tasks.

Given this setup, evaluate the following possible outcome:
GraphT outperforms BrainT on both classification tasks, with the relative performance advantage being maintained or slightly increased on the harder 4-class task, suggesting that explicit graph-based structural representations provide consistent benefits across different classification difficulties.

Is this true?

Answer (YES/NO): NO